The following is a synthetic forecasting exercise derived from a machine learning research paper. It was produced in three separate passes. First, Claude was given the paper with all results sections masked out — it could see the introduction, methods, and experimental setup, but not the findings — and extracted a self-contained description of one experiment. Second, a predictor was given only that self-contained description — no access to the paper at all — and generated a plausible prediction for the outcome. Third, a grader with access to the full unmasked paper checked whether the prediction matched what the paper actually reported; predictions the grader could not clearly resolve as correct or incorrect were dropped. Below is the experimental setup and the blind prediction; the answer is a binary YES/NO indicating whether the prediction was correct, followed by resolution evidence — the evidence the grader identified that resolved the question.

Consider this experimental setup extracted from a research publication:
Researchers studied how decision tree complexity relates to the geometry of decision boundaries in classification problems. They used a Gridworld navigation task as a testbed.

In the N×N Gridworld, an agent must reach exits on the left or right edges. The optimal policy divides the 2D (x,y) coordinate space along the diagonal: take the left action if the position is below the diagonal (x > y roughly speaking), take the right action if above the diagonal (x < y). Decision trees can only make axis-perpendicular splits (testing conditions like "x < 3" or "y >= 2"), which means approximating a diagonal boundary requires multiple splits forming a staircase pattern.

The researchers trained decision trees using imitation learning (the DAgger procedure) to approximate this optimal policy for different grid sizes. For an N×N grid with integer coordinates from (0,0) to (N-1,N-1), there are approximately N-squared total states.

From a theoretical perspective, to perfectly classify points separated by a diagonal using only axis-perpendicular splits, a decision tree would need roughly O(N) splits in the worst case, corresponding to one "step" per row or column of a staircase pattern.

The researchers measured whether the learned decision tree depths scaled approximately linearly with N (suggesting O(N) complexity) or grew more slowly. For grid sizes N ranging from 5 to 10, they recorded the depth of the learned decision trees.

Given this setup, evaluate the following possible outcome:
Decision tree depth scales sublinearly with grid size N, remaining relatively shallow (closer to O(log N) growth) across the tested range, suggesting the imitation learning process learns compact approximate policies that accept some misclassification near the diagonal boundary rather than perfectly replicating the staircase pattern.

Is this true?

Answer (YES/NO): NO